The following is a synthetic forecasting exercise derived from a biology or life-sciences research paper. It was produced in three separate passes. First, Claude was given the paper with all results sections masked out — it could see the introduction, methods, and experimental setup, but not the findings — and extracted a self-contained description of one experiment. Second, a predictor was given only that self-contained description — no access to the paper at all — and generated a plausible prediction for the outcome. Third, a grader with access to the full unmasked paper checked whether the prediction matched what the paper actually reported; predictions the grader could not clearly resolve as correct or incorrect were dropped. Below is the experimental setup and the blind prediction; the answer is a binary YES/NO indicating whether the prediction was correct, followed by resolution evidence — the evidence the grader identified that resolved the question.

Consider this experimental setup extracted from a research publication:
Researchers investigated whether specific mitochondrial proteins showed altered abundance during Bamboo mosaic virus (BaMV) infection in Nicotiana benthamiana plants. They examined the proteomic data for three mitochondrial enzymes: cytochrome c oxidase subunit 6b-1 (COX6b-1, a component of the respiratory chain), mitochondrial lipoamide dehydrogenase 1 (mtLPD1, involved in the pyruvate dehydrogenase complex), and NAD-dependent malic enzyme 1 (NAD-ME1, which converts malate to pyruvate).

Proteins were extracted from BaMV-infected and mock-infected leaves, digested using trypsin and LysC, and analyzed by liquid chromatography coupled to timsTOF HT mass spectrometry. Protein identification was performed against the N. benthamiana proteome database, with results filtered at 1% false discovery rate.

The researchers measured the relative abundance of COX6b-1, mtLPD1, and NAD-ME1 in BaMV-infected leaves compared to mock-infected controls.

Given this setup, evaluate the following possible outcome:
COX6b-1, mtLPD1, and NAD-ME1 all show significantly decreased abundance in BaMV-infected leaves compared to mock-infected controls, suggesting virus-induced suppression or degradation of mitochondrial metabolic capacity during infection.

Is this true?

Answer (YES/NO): NO